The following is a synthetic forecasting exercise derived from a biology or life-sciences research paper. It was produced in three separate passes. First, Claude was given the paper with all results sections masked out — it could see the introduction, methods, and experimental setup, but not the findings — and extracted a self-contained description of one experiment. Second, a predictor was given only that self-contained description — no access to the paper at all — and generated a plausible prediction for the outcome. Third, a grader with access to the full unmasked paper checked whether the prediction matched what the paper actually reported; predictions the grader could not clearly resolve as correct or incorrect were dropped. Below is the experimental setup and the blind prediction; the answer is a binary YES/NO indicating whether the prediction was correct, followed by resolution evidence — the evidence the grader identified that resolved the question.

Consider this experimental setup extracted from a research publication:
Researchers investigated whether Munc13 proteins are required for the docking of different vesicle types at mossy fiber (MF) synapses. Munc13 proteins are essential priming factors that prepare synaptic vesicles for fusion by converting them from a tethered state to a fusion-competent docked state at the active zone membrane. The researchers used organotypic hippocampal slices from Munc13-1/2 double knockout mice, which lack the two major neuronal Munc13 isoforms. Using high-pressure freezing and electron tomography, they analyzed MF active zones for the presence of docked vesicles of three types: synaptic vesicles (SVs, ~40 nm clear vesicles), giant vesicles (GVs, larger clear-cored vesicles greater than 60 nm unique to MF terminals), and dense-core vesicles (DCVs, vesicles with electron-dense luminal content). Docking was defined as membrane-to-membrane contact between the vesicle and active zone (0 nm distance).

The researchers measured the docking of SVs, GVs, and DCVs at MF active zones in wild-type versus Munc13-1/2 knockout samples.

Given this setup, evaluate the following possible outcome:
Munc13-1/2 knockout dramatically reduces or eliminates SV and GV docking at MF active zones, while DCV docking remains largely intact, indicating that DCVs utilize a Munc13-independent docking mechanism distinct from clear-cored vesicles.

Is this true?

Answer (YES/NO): NO